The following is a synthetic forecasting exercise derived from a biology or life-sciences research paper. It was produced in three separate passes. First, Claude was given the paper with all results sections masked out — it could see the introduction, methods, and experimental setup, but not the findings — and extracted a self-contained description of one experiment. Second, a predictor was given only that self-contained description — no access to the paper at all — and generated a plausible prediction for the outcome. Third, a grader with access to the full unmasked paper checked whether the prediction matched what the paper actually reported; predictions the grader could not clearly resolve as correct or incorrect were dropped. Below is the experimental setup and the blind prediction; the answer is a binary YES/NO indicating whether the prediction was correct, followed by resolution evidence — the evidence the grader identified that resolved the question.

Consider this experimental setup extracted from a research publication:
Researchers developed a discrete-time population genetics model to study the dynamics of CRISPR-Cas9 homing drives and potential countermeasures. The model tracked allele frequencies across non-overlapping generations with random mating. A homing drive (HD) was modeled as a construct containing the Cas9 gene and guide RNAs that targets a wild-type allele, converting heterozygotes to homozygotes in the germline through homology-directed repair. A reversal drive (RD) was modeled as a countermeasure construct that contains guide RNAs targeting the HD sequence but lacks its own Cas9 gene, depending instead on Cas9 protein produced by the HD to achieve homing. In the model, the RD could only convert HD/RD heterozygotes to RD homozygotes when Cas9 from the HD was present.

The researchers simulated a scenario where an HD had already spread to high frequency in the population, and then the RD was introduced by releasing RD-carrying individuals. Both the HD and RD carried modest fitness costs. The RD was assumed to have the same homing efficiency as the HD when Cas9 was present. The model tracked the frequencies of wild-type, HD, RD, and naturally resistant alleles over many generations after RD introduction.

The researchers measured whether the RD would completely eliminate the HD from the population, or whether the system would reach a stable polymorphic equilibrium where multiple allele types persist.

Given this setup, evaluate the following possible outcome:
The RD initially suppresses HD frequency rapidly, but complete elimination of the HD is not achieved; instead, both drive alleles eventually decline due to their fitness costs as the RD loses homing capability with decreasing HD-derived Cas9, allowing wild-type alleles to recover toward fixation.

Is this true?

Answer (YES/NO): NO